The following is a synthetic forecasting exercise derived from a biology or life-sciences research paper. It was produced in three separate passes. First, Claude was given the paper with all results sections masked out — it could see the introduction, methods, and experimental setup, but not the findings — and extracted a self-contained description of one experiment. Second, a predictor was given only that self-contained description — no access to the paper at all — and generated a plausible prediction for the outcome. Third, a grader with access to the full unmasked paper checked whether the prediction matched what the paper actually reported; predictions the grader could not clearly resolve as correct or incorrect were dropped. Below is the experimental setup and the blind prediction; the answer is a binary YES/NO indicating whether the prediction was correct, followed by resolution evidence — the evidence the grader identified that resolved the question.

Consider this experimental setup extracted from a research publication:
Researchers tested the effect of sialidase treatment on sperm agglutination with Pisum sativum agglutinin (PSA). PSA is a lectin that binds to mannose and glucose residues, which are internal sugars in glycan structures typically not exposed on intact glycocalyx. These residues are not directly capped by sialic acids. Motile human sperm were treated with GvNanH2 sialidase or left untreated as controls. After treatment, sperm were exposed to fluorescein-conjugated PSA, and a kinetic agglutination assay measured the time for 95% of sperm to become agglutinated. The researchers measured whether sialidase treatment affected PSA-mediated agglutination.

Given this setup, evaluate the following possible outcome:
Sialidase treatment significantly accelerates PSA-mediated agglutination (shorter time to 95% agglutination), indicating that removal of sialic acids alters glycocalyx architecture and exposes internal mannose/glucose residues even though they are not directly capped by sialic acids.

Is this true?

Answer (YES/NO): NO